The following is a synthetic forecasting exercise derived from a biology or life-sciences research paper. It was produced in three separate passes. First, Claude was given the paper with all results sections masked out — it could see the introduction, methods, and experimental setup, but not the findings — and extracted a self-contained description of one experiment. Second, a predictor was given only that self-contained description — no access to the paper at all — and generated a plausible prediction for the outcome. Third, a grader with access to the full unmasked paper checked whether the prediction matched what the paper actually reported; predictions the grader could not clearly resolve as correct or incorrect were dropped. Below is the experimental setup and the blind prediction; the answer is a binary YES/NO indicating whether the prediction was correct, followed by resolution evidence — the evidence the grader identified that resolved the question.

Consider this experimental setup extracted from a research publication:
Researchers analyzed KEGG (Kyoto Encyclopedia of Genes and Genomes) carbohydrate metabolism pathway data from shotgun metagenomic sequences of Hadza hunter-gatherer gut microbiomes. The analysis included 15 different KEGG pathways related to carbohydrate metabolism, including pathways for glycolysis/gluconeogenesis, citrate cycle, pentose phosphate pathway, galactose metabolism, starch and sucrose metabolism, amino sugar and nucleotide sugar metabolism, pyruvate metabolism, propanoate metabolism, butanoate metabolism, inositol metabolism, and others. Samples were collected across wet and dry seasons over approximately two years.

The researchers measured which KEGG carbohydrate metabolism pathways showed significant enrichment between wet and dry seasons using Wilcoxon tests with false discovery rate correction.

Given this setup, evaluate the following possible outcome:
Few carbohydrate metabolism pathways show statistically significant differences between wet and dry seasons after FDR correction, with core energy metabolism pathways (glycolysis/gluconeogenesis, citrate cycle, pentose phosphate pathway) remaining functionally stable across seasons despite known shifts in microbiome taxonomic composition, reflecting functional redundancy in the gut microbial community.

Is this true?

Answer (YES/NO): NO